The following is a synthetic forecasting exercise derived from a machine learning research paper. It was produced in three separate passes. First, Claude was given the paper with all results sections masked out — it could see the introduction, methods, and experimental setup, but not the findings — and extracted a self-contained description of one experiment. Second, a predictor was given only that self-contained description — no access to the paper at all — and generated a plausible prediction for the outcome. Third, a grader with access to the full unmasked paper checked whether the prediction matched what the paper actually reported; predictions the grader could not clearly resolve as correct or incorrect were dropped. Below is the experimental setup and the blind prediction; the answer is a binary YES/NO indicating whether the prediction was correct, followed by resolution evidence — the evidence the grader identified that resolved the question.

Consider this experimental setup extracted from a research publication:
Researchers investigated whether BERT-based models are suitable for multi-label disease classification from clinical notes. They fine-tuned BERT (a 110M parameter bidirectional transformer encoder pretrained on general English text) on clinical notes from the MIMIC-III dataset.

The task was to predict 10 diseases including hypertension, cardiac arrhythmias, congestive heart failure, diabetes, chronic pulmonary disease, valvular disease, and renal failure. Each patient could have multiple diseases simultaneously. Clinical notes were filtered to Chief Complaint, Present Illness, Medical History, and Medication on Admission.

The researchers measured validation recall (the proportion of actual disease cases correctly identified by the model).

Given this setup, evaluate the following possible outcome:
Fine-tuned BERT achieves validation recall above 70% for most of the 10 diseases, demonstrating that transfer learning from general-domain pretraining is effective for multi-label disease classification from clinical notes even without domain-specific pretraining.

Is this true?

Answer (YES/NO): NO